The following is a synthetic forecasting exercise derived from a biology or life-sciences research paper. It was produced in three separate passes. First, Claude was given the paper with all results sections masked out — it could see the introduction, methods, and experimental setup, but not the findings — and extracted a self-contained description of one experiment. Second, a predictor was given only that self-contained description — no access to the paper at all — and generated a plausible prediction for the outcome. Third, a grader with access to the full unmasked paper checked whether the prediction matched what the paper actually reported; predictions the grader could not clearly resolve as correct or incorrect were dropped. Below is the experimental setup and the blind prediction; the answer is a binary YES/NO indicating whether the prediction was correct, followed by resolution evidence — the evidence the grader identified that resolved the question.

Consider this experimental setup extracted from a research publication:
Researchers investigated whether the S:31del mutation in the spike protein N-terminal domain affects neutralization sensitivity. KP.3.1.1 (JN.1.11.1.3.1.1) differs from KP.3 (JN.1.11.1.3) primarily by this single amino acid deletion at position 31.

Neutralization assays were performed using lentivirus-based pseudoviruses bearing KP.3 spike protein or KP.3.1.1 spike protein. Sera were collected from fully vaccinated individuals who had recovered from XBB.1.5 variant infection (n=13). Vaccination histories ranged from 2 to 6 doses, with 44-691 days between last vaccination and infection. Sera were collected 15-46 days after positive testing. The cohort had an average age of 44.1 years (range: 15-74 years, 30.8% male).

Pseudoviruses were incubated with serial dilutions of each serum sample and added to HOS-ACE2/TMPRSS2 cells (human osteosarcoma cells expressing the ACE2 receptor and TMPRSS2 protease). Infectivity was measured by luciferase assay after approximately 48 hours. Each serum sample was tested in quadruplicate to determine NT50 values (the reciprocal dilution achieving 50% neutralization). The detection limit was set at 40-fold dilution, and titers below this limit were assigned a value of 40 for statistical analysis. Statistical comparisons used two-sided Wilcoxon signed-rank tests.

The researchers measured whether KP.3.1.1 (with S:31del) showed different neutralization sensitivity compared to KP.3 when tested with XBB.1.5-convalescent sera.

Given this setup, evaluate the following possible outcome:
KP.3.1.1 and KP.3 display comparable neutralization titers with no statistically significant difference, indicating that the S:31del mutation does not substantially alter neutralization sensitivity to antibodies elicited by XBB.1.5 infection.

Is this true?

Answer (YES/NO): NO